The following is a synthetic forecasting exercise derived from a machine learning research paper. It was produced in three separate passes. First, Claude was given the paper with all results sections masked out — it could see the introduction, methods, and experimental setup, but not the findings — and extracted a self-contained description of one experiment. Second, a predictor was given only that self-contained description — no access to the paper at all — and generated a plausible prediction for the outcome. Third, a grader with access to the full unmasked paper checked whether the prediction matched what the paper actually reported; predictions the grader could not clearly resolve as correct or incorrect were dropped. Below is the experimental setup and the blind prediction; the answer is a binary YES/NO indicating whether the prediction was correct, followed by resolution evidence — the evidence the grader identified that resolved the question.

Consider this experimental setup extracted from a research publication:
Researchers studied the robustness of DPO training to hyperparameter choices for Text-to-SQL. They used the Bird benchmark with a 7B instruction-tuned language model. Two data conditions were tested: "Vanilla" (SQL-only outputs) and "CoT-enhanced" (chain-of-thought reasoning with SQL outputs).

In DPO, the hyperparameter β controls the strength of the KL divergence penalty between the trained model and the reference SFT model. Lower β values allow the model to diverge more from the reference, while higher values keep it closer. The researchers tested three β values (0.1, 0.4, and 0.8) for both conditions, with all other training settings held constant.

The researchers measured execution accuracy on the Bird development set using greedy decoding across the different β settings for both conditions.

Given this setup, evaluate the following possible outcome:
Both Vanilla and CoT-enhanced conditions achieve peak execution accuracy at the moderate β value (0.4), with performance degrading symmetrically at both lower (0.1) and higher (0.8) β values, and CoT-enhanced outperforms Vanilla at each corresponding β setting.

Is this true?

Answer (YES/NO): NO